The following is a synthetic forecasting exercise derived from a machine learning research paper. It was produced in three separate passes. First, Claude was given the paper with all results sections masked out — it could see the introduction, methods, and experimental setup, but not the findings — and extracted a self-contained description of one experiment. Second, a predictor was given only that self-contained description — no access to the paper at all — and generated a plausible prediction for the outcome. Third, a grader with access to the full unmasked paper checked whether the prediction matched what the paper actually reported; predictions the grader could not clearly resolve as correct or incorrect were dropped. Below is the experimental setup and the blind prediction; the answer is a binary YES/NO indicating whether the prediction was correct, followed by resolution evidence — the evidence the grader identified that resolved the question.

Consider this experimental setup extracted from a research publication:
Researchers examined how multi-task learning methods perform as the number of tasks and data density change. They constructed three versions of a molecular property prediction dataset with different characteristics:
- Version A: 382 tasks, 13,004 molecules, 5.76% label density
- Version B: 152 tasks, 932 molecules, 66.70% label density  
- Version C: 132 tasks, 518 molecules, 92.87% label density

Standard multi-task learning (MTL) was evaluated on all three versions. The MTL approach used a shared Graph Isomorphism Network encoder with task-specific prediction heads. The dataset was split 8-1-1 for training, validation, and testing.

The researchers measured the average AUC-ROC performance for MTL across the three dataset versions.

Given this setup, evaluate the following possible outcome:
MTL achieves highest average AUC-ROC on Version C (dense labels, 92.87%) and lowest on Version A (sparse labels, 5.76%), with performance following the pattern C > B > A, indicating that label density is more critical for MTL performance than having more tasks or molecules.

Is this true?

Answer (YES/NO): NO